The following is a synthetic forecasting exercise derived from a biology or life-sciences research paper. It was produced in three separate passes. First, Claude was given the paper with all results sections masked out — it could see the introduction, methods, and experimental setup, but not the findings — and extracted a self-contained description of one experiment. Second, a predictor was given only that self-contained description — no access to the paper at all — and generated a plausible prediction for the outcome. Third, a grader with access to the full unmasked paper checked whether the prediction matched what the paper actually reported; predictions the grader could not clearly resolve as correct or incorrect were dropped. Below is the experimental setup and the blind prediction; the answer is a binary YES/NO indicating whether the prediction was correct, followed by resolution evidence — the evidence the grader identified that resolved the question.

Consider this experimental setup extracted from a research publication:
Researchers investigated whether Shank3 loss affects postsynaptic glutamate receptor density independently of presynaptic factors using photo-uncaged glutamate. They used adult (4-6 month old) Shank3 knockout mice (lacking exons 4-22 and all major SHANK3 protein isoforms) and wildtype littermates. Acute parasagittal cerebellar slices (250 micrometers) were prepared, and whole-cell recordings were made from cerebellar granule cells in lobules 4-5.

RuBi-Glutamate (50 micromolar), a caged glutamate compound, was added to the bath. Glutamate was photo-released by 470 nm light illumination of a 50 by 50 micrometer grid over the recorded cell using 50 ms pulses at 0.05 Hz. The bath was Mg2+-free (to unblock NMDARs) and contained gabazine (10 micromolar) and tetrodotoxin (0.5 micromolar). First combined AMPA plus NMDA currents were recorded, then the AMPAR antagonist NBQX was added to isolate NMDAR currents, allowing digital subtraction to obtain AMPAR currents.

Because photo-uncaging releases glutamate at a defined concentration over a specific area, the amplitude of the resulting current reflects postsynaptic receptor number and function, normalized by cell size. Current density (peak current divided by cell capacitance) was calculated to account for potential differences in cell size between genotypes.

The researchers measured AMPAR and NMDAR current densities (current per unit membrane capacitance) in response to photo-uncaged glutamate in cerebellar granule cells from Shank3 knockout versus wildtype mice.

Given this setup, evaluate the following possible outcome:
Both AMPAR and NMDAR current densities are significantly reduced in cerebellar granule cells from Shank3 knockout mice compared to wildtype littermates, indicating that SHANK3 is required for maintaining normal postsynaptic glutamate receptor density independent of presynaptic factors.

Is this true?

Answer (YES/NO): NO